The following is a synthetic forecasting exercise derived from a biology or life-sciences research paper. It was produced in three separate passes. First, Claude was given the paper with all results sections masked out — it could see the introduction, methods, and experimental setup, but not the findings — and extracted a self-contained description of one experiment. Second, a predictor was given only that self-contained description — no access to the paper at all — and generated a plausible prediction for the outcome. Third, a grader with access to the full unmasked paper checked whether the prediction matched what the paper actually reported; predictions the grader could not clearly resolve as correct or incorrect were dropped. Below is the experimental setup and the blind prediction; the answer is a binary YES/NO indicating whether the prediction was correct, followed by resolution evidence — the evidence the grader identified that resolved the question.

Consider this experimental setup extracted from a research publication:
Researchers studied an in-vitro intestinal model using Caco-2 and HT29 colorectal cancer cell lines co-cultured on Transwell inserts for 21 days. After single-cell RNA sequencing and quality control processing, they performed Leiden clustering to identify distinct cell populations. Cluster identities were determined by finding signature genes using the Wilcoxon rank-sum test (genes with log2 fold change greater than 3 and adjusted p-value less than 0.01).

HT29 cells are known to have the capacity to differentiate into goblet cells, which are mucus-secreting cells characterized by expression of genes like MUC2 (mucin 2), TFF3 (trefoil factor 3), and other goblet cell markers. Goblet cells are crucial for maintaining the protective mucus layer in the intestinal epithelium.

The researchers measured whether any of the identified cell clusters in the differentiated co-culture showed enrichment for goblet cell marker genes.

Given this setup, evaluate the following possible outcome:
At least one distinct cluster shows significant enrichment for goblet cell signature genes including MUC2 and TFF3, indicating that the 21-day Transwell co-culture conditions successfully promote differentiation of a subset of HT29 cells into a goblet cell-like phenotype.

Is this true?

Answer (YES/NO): YES